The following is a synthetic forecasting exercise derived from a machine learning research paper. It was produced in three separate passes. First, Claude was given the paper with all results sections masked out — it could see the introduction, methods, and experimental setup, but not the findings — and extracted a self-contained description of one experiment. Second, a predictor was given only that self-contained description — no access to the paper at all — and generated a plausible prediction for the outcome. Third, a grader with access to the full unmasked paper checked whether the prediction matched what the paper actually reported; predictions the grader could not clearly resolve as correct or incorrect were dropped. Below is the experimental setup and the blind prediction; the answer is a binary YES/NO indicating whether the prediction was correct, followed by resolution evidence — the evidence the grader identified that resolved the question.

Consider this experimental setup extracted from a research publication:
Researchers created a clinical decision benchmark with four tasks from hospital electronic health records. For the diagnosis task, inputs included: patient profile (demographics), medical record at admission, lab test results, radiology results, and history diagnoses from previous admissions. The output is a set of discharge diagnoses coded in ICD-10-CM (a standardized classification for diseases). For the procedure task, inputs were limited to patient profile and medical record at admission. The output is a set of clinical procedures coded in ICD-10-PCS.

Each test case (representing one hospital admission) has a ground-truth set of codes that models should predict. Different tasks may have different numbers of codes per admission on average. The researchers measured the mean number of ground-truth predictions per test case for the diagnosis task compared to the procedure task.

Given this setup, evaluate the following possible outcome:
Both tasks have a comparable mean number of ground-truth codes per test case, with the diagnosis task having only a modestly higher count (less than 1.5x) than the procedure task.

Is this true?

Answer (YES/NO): NO